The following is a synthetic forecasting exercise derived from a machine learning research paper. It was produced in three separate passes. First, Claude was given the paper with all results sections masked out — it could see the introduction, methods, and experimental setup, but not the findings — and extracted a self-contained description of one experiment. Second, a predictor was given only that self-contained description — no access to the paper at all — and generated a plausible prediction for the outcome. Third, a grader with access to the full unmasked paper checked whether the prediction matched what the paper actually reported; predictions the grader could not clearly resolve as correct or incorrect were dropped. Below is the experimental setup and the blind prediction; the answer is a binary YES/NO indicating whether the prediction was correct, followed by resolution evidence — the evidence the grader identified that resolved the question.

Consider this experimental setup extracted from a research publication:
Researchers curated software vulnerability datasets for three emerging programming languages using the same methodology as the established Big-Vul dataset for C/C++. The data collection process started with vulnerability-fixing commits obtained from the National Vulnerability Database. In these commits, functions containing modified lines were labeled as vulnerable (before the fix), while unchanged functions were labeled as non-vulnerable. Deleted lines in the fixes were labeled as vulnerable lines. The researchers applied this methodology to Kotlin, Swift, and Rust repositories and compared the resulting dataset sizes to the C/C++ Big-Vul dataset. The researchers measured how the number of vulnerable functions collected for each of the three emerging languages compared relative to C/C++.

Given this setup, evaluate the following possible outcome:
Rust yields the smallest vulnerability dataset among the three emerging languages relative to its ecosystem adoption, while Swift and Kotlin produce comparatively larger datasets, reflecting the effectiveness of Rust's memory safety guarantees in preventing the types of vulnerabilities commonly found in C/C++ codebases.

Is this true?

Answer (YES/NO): NO